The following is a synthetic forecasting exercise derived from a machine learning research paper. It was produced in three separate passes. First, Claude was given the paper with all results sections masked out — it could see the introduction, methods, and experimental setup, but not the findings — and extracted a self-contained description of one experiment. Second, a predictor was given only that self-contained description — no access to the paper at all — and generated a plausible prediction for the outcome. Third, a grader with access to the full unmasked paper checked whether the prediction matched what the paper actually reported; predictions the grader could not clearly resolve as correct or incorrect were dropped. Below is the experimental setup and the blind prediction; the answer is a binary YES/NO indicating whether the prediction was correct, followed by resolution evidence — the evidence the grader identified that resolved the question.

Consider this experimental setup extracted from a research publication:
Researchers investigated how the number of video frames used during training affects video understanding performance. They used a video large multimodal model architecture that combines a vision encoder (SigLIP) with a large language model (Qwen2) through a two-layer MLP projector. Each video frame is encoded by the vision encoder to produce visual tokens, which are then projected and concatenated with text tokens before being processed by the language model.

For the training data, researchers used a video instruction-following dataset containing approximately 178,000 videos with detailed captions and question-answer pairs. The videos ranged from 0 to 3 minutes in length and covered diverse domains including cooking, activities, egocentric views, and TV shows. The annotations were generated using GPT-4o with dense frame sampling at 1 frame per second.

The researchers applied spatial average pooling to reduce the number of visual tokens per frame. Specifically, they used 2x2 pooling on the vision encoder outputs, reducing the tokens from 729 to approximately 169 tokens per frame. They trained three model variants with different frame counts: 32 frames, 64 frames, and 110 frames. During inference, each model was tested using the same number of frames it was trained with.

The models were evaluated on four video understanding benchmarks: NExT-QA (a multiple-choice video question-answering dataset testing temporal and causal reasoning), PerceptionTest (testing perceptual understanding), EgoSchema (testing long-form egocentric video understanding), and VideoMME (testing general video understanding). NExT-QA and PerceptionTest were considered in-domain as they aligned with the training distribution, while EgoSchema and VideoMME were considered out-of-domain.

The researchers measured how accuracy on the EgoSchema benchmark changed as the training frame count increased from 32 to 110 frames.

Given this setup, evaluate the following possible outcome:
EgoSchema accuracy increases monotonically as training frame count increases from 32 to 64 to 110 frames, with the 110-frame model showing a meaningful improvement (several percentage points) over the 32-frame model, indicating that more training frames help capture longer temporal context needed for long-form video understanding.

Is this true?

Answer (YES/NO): YES